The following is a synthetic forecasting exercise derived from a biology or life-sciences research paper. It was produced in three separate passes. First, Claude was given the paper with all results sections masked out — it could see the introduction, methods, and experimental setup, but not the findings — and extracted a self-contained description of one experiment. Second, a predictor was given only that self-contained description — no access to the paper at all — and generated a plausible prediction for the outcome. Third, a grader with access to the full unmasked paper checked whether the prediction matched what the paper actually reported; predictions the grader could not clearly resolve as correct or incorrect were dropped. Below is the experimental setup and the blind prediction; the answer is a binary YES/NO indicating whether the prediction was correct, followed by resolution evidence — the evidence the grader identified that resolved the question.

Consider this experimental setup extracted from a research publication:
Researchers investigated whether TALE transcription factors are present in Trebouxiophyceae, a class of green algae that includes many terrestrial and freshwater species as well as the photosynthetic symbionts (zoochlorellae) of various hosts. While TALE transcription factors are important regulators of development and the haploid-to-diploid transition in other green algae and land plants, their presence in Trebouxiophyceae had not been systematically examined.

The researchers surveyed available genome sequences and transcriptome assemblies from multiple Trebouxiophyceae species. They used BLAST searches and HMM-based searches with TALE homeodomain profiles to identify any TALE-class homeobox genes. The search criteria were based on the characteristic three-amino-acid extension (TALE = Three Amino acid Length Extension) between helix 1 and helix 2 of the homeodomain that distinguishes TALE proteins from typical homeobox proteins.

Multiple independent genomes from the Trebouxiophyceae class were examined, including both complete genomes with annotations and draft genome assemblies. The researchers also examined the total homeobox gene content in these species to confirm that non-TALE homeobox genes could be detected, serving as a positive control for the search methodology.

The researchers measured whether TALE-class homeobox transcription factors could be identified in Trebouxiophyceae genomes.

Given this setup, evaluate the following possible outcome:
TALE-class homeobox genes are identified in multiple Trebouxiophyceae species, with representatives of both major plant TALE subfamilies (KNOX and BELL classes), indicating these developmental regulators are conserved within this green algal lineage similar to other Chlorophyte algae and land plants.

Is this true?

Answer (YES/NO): NO